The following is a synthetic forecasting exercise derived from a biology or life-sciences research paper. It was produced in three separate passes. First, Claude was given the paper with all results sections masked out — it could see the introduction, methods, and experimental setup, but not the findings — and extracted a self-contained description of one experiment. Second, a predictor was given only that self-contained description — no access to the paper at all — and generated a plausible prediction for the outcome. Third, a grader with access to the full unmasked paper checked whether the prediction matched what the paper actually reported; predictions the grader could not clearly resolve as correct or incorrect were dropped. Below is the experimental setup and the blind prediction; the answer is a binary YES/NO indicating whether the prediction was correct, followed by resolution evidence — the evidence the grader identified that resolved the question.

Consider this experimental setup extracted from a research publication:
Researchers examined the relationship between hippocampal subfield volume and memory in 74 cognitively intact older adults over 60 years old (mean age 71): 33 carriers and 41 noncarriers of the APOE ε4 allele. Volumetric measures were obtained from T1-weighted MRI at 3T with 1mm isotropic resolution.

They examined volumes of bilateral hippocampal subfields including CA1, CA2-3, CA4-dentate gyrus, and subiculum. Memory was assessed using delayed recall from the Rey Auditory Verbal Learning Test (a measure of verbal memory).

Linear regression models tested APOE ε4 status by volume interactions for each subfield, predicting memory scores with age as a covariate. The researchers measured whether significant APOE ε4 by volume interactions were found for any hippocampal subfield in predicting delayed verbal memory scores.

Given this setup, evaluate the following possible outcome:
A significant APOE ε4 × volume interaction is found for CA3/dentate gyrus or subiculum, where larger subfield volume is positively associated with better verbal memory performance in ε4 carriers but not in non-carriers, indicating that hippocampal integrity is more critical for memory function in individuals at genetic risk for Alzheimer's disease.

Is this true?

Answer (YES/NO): NO